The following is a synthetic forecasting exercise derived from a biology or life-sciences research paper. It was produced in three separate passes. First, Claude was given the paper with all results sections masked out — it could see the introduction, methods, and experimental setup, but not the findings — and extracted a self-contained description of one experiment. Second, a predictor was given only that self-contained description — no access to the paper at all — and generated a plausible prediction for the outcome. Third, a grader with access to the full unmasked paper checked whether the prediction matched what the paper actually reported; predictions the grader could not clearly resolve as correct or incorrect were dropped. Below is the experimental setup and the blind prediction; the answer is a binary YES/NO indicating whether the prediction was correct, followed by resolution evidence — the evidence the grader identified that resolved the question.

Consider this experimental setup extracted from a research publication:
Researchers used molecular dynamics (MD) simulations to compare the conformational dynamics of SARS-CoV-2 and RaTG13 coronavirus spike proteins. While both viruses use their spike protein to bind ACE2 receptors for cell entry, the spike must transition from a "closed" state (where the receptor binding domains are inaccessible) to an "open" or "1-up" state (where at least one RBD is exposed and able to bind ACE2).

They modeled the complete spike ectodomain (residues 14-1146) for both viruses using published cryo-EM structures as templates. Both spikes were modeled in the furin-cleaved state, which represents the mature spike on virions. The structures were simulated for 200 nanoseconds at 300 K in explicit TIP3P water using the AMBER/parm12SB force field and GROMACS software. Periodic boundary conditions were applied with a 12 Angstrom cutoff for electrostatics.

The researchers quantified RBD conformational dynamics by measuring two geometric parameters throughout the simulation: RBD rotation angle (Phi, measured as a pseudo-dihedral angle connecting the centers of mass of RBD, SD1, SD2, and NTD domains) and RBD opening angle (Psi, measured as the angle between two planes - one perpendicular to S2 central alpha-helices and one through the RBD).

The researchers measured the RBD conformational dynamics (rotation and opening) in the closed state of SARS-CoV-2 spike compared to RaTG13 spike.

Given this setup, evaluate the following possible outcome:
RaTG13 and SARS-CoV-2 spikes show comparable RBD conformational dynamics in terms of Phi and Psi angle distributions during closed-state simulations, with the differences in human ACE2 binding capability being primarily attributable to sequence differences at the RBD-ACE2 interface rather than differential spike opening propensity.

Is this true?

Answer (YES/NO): NO